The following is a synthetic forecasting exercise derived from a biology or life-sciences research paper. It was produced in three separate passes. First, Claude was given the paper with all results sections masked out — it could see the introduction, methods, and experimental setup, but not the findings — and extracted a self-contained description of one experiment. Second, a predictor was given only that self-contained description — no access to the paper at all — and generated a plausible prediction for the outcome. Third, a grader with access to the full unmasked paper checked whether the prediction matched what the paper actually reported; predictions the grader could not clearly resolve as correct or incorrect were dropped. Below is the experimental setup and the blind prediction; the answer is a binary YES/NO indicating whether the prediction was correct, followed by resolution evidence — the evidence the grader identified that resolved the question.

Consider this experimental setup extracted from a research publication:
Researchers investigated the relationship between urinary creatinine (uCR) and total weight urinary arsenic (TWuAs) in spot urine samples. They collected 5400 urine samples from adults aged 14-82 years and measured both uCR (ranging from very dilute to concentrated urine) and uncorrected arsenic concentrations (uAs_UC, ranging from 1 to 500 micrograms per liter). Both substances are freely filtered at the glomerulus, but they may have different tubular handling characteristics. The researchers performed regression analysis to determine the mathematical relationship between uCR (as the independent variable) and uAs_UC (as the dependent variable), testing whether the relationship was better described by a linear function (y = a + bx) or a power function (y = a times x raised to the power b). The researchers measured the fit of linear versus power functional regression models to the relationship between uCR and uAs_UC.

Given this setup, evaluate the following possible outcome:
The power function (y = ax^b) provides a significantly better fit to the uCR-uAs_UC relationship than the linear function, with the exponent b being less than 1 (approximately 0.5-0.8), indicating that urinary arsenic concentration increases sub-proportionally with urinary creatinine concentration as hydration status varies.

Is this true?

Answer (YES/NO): YES